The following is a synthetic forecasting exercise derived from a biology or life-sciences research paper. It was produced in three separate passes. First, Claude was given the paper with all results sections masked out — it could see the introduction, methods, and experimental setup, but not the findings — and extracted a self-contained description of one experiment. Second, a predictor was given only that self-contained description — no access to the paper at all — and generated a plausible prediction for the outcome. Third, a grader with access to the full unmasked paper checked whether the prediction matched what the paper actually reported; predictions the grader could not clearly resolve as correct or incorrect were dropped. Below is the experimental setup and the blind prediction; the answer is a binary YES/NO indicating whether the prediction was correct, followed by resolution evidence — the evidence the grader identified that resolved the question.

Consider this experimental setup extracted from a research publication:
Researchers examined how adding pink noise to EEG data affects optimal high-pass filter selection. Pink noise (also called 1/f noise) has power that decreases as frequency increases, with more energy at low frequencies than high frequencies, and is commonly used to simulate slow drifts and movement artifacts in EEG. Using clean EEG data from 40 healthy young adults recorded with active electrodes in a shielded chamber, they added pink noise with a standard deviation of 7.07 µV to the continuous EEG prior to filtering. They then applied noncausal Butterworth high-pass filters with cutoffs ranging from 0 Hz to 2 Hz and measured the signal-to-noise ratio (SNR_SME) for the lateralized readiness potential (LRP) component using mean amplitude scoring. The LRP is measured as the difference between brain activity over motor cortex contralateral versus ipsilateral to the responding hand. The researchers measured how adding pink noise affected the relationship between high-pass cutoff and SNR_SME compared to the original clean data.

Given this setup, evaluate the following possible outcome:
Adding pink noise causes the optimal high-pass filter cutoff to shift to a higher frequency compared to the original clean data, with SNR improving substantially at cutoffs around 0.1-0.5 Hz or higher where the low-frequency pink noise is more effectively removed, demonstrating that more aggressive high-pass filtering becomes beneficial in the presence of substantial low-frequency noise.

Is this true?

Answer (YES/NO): NO